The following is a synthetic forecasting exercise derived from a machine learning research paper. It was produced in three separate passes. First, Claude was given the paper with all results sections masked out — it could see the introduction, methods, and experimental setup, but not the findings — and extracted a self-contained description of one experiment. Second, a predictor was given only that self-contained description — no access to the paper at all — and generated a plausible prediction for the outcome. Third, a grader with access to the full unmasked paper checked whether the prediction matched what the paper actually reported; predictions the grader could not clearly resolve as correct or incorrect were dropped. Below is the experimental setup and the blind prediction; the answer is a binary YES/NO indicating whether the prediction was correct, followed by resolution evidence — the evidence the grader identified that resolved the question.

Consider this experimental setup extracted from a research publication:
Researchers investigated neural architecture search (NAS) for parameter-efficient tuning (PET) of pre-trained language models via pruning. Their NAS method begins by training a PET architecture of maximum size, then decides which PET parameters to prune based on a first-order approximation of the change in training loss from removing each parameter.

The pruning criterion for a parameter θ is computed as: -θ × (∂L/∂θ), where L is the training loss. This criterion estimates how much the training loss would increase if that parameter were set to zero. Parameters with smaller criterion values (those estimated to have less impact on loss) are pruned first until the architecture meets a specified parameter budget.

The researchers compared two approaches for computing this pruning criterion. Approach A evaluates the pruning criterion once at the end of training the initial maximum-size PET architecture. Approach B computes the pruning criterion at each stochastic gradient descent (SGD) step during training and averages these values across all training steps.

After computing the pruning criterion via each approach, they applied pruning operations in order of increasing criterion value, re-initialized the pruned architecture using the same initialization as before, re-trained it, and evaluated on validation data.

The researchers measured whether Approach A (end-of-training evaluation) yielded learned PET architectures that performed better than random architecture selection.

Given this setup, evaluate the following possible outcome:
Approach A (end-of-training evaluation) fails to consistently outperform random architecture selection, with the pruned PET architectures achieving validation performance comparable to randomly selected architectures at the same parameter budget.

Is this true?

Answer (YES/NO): YES